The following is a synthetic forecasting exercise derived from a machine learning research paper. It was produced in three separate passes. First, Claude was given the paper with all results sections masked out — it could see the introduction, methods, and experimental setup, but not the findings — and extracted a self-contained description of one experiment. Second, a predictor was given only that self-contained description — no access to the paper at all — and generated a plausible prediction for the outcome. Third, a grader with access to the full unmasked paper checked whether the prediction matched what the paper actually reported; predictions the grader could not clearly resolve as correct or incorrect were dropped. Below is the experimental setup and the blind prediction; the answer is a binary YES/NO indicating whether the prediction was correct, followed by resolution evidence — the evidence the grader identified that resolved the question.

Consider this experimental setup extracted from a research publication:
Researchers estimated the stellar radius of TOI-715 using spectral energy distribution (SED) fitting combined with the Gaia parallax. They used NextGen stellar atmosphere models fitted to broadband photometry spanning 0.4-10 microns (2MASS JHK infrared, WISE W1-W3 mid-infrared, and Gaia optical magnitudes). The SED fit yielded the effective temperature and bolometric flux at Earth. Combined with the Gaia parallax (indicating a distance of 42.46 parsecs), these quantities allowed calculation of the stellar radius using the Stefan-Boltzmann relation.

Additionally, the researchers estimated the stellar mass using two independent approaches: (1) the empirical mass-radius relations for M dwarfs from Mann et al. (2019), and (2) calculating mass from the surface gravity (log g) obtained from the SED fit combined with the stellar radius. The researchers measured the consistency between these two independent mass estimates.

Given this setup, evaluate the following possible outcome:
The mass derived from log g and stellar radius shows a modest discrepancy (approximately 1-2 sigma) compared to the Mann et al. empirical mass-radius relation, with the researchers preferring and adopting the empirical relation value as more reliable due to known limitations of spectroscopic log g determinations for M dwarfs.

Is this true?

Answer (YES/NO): NO